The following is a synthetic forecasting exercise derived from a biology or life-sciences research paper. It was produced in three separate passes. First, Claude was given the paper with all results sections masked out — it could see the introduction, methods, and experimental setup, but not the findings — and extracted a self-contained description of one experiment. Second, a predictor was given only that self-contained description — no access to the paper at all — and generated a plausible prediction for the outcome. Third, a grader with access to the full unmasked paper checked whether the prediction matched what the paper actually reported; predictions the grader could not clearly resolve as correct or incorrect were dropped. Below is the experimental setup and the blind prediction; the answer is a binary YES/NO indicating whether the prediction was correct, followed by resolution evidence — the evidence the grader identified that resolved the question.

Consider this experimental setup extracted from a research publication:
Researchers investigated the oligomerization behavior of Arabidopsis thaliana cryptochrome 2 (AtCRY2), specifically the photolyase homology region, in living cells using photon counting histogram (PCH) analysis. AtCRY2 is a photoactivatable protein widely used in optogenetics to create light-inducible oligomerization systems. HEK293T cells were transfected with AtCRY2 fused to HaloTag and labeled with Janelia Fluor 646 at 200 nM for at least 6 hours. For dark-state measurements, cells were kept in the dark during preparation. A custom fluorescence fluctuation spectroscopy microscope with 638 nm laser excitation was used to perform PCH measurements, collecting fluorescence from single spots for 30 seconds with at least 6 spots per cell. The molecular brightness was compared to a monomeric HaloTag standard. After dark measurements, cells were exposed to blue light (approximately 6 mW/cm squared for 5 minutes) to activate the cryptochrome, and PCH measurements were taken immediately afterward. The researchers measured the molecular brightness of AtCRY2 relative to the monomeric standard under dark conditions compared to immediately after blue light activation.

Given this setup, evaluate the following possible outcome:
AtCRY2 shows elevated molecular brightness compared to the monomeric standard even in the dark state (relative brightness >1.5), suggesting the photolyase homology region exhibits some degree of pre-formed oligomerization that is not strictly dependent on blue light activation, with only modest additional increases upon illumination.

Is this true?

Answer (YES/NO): NO